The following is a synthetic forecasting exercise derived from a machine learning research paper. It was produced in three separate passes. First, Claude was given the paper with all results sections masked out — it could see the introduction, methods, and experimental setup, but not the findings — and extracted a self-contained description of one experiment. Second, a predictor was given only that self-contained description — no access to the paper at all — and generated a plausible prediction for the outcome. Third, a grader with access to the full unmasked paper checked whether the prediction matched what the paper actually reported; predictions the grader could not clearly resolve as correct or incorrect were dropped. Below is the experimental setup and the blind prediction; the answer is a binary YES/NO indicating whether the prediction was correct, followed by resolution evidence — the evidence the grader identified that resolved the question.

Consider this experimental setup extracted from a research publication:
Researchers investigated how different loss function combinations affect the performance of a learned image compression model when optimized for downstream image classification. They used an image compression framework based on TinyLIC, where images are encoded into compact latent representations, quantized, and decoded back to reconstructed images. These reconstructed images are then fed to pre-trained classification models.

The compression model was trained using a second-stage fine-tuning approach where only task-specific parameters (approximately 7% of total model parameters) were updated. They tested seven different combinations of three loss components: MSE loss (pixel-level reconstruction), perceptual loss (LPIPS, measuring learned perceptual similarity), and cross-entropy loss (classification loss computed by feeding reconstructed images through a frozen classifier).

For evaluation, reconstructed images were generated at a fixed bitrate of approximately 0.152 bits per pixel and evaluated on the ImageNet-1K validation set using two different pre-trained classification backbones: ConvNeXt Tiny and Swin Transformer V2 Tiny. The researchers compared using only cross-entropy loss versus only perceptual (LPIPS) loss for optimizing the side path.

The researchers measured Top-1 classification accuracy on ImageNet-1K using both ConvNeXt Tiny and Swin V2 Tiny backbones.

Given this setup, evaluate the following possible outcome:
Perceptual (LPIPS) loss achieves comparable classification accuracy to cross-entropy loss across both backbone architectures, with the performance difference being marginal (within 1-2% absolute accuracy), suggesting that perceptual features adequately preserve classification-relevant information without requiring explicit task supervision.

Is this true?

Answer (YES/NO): NO